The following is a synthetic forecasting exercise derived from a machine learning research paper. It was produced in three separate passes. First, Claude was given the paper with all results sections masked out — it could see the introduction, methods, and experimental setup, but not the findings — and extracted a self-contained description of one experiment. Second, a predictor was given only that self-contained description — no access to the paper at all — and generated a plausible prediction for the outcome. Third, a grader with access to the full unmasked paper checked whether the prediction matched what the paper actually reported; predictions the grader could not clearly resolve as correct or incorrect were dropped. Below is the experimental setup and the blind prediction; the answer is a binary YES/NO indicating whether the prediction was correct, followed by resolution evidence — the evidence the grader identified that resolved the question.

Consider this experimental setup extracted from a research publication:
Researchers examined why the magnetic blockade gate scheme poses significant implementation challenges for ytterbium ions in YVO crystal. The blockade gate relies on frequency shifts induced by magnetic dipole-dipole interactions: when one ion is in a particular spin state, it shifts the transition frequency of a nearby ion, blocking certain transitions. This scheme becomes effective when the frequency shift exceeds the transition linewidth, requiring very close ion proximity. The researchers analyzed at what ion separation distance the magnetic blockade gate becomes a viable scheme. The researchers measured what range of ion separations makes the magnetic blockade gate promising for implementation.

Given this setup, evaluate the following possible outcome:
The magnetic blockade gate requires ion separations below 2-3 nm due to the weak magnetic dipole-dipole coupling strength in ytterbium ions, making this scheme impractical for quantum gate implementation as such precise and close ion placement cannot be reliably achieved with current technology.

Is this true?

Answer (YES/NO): NO